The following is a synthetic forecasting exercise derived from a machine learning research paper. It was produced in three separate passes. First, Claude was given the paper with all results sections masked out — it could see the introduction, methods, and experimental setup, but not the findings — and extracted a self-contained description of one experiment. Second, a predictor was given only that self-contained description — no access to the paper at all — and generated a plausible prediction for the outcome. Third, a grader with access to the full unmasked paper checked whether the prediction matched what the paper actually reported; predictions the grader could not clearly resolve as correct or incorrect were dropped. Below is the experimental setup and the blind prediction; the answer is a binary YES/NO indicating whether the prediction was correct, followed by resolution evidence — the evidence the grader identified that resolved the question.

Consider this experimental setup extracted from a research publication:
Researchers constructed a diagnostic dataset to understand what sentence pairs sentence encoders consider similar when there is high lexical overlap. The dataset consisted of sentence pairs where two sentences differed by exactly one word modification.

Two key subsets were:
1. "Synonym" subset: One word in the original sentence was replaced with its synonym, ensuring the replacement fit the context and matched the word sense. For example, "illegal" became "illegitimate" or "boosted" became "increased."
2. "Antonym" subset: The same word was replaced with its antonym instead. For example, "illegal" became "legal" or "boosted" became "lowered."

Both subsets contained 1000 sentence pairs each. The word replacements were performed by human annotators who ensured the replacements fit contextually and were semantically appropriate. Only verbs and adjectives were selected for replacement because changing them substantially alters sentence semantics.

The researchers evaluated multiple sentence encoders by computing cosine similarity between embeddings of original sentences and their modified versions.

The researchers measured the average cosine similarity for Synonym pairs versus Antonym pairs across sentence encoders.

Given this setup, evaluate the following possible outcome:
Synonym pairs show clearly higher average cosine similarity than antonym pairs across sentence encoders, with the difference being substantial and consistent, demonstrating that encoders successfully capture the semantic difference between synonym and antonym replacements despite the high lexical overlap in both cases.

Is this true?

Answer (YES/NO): NO